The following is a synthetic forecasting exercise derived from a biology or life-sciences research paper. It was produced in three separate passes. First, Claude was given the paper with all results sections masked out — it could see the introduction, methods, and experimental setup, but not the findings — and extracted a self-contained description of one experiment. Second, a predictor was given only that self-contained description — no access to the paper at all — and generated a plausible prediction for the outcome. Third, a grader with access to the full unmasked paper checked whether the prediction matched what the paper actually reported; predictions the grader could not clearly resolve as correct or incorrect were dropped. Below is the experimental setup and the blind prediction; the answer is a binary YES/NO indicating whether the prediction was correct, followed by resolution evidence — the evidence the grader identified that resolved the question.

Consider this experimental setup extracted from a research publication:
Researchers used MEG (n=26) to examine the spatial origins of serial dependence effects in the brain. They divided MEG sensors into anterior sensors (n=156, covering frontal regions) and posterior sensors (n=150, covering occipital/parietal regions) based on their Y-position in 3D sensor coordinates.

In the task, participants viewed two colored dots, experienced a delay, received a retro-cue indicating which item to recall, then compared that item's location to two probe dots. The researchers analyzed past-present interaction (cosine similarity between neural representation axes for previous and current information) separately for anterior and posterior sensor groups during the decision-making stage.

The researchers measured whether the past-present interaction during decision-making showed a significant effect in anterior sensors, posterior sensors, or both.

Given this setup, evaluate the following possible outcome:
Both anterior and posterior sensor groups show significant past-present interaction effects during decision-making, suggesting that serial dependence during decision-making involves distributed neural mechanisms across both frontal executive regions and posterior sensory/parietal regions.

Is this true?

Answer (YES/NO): NO